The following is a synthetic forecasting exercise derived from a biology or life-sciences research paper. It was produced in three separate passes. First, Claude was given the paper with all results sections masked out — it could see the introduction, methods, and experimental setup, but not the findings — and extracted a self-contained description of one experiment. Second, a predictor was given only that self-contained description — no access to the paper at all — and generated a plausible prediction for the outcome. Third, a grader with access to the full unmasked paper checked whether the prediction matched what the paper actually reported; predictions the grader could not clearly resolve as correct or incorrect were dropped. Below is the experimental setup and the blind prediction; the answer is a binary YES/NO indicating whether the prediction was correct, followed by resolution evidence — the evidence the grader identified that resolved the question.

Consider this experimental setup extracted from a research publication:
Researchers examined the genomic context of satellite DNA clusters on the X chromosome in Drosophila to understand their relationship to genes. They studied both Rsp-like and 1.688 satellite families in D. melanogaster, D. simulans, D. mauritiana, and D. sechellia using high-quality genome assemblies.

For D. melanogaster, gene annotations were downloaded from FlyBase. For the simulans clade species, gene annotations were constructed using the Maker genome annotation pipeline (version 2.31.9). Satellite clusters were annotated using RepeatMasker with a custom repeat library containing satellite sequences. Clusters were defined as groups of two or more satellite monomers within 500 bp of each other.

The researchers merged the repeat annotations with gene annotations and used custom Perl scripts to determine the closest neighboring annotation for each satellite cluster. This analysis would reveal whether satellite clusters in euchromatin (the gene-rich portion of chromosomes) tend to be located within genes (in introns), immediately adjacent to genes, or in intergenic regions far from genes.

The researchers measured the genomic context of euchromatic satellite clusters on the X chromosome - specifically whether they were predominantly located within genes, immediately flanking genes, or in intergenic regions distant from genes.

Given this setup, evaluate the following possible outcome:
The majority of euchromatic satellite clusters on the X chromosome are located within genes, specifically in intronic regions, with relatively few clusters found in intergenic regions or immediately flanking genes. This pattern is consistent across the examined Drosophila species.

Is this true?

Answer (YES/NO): NO